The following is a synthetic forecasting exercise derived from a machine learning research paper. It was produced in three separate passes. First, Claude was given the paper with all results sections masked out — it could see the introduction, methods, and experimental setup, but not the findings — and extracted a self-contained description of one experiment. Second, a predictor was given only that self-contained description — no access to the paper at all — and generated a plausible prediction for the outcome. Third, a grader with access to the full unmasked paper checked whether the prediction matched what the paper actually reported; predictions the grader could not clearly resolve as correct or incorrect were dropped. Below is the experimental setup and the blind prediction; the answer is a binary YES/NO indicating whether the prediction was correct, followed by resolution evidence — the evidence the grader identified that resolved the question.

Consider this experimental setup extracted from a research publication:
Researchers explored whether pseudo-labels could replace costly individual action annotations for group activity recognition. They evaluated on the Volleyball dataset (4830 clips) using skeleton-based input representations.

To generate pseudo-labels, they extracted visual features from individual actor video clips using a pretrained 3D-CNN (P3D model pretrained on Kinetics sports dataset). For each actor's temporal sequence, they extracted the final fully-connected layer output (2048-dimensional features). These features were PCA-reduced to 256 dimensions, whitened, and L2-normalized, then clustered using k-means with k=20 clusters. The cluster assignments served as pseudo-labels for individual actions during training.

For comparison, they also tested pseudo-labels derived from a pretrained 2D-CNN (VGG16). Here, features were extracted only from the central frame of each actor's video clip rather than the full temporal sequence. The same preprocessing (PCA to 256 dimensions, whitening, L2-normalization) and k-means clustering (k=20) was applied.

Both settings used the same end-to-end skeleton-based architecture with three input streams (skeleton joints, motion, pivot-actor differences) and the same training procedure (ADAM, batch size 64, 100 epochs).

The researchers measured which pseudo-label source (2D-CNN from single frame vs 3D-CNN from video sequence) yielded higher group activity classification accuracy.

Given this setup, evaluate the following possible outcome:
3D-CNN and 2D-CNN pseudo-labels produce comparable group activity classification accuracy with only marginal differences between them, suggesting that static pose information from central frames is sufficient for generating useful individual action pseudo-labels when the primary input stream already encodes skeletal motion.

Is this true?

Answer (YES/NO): YES